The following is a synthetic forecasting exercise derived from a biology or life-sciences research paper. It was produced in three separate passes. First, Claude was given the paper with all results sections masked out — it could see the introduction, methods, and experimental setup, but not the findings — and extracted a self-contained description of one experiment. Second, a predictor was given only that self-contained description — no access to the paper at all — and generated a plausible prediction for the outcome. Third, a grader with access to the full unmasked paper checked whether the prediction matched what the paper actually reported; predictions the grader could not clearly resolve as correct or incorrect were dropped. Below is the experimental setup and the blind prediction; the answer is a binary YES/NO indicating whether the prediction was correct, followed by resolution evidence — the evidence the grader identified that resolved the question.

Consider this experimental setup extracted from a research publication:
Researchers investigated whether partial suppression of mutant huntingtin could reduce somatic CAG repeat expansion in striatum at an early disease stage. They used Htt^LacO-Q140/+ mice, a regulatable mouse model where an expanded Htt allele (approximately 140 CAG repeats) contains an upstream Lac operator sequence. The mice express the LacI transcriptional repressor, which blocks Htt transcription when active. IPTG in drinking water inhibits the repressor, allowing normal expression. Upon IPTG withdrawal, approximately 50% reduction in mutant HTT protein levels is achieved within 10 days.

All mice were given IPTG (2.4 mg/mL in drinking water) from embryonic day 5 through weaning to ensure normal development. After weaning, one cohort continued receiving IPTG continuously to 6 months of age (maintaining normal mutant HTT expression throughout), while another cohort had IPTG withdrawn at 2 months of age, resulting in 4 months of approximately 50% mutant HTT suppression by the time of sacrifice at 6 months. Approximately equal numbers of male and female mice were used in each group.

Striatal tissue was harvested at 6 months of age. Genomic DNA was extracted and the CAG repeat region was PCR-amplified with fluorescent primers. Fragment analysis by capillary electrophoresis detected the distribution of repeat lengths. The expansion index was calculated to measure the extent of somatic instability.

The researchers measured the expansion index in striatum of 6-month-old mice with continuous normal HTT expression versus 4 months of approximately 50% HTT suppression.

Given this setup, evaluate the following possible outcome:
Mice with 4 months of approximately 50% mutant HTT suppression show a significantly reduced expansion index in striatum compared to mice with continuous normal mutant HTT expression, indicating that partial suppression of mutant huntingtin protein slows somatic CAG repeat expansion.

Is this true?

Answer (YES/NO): YES